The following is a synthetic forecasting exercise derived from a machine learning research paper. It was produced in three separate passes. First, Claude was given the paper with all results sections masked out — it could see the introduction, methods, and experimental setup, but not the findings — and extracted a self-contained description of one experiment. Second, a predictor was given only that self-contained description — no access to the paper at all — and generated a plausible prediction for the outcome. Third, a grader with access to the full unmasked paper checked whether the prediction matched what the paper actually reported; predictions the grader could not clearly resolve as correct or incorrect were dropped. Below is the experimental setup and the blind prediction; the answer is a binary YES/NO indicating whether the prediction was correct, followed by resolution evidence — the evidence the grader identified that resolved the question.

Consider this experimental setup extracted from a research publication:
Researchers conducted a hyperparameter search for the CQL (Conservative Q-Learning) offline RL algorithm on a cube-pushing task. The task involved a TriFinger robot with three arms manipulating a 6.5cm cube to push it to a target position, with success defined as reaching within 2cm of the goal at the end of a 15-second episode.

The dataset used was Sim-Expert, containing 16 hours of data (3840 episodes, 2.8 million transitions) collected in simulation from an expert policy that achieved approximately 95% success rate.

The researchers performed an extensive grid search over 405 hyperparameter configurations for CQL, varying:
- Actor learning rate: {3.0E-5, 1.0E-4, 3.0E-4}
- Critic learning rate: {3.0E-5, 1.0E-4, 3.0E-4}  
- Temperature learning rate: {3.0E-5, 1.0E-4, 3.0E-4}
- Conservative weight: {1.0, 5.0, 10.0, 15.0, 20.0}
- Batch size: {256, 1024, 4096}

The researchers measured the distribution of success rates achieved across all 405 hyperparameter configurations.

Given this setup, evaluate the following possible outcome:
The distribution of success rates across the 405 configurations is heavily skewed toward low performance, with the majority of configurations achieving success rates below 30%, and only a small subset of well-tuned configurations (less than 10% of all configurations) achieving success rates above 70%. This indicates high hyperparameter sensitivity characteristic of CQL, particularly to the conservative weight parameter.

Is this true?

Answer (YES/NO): YES